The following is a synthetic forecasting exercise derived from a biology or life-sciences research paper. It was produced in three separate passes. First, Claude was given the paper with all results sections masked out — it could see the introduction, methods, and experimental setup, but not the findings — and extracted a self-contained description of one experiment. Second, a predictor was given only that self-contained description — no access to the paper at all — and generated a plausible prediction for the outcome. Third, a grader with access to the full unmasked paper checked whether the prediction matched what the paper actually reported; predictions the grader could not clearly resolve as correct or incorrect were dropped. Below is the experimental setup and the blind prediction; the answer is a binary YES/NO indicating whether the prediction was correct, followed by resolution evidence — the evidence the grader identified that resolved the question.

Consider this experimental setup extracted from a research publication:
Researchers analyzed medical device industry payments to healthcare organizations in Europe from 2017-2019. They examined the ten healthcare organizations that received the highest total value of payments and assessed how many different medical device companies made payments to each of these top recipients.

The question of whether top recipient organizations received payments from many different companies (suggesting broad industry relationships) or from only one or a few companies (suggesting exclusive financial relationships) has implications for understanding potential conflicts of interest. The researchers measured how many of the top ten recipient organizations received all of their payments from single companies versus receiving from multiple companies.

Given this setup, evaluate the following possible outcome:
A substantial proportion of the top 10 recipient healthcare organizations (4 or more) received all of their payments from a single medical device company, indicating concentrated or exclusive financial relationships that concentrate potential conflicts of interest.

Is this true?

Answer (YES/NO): YES